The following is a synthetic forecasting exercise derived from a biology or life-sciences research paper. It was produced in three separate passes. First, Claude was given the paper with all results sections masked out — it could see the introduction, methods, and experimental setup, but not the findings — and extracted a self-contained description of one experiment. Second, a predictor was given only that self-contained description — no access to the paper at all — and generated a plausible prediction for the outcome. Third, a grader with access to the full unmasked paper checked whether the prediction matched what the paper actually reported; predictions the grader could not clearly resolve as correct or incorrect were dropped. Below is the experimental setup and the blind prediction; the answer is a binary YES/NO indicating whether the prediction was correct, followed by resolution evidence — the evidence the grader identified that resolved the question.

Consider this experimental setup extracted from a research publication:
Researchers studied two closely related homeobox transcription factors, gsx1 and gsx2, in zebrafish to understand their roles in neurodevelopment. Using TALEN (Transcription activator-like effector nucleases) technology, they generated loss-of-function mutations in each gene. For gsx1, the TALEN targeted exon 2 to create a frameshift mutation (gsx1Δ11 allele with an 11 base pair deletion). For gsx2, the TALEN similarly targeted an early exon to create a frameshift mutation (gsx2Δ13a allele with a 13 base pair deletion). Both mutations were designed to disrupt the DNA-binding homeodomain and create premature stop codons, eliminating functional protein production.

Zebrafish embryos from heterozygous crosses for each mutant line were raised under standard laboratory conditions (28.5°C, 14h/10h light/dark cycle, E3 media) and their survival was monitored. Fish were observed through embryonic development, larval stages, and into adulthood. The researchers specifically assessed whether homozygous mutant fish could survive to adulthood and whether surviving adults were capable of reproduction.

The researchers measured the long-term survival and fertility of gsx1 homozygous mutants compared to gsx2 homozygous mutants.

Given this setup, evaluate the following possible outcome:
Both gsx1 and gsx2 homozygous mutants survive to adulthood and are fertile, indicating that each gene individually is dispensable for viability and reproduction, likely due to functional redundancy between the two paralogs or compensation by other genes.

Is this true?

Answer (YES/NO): NO